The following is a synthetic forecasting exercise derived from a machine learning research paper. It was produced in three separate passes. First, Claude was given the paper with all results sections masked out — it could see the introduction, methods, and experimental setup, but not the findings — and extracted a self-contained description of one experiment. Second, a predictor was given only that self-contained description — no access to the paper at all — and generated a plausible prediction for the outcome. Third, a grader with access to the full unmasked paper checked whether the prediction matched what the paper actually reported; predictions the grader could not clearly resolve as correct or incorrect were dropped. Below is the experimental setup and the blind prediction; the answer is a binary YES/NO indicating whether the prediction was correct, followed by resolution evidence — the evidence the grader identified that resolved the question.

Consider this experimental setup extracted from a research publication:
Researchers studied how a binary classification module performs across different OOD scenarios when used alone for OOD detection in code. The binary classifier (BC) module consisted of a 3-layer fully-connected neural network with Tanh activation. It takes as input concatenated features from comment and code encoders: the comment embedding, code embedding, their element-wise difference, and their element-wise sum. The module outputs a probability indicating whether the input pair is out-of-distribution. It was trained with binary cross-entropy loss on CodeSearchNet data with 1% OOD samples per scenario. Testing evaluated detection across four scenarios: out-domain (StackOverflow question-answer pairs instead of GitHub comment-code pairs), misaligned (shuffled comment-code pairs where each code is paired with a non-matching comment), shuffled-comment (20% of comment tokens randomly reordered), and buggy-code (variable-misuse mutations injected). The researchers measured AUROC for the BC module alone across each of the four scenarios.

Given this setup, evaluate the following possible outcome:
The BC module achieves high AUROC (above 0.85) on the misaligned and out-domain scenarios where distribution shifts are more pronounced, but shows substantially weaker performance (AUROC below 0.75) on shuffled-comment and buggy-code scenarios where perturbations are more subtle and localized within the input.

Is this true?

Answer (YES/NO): NO